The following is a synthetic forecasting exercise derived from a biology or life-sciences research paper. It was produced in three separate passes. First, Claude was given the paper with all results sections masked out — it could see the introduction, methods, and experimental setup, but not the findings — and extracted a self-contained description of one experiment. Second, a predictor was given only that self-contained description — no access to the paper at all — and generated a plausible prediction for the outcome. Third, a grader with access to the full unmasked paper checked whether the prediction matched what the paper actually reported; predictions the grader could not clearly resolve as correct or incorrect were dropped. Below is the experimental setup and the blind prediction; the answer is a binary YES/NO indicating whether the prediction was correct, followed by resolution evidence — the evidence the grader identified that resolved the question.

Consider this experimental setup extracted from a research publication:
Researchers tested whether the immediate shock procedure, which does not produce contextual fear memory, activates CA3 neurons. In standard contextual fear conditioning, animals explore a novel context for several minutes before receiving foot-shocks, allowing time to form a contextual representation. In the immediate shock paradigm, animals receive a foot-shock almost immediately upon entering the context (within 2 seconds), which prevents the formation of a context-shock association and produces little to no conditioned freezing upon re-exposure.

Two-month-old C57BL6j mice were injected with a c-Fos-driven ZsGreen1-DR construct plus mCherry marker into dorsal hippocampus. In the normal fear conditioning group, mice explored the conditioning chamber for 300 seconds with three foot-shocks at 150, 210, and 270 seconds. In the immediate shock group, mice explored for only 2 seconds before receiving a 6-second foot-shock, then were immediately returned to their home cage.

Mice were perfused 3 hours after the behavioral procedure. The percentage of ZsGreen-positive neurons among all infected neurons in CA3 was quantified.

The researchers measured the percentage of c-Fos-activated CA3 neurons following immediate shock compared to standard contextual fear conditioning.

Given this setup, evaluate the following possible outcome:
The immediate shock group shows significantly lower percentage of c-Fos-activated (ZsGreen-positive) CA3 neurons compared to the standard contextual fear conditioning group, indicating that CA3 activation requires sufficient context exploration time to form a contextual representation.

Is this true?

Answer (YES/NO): YES